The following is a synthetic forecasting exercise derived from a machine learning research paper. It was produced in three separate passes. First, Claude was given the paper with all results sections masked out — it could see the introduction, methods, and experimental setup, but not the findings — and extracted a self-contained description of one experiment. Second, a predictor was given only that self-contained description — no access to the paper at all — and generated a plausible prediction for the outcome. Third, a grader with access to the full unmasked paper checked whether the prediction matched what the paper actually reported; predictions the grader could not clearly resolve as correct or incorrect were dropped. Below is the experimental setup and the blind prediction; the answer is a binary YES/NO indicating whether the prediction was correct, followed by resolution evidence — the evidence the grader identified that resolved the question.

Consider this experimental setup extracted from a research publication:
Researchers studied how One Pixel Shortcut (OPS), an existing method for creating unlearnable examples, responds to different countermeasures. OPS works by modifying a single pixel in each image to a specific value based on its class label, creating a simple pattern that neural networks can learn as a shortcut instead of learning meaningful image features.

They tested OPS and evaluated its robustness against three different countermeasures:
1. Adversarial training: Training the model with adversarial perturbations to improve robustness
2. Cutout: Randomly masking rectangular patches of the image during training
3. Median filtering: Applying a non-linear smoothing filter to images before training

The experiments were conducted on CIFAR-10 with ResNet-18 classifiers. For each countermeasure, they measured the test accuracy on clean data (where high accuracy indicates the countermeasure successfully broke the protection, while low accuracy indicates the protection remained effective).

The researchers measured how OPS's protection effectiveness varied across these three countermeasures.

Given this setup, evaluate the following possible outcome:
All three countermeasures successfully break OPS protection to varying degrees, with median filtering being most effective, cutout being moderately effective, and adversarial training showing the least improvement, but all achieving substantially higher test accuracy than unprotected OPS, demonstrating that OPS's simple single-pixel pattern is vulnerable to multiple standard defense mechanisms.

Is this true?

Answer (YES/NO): NO